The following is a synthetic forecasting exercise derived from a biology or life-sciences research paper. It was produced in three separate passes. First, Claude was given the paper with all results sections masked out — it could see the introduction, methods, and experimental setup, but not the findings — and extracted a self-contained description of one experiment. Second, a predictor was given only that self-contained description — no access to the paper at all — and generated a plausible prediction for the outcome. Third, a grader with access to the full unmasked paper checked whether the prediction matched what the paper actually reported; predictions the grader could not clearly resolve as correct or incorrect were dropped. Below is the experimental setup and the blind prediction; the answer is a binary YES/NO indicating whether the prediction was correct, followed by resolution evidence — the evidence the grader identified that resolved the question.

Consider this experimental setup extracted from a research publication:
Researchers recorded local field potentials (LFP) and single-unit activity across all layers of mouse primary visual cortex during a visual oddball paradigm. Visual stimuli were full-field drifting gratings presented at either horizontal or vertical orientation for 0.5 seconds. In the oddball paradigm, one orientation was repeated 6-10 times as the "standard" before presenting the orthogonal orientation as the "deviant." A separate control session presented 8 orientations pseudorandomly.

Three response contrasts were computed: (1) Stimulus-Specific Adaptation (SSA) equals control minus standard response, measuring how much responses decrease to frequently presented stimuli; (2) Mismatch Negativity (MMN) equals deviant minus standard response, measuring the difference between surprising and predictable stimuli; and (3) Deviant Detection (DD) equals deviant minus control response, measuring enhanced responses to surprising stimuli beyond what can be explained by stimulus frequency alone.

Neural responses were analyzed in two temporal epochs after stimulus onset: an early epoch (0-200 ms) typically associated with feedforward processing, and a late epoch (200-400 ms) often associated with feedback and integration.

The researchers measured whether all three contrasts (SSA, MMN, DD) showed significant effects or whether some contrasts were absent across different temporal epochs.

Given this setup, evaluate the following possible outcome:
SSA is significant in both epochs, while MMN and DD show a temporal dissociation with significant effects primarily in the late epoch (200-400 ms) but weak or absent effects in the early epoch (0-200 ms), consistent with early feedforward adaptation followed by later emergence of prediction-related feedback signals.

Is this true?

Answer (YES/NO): NO